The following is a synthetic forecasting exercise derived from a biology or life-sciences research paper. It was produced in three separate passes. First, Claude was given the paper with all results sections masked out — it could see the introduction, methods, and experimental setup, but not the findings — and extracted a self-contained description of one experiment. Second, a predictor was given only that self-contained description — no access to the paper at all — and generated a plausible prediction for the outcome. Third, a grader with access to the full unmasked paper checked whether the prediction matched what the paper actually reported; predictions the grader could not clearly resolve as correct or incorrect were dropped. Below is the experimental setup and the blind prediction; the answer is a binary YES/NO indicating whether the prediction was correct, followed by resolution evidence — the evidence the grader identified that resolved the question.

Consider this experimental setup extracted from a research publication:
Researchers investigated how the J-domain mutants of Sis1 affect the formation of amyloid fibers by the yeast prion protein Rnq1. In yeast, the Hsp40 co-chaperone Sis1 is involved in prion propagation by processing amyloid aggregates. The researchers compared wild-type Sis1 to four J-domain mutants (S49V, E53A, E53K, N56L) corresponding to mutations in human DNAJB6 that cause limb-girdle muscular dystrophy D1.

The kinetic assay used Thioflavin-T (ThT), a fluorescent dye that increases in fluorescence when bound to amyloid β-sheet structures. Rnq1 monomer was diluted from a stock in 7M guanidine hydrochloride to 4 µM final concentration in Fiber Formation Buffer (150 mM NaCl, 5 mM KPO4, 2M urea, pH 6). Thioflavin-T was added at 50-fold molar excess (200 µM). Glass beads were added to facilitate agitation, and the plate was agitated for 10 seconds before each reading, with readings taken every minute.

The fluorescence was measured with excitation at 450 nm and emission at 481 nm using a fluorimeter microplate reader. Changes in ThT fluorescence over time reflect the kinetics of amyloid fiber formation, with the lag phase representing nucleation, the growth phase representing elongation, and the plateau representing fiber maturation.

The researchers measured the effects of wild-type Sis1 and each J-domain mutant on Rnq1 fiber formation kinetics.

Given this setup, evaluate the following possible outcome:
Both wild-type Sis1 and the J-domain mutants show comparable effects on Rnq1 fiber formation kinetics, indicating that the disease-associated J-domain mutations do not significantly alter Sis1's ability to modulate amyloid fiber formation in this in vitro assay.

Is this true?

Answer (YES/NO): NO